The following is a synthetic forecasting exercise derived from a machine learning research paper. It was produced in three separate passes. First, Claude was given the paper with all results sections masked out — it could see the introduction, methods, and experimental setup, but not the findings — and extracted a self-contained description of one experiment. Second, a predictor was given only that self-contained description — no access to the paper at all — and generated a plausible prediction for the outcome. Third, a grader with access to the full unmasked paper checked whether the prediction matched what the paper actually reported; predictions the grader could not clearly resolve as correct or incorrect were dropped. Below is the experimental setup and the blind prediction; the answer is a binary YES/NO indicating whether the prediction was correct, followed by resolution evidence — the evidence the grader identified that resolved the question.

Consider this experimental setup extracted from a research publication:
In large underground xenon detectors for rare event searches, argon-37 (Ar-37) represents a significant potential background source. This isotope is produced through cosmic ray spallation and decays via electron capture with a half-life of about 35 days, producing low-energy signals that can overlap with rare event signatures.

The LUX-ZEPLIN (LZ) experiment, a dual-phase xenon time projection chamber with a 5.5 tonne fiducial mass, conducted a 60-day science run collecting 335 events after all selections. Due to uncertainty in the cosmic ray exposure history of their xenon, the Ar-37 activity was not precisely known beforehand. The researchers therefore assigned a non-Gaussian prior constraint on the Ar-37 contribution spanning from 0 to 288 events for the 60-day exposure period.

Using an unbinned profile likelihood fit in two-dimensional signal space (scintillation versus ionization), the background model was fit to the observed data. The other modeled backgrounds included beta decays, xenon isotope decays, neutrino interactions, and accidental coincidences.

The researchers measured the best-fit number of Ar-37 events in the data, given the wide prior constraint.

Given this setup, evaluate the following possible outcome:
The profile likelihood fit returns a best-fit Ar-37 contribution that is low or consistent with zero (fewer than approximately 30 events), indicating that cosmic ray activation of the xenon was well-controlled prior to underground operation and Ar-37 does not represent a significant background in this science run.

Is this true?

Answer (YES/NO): NO